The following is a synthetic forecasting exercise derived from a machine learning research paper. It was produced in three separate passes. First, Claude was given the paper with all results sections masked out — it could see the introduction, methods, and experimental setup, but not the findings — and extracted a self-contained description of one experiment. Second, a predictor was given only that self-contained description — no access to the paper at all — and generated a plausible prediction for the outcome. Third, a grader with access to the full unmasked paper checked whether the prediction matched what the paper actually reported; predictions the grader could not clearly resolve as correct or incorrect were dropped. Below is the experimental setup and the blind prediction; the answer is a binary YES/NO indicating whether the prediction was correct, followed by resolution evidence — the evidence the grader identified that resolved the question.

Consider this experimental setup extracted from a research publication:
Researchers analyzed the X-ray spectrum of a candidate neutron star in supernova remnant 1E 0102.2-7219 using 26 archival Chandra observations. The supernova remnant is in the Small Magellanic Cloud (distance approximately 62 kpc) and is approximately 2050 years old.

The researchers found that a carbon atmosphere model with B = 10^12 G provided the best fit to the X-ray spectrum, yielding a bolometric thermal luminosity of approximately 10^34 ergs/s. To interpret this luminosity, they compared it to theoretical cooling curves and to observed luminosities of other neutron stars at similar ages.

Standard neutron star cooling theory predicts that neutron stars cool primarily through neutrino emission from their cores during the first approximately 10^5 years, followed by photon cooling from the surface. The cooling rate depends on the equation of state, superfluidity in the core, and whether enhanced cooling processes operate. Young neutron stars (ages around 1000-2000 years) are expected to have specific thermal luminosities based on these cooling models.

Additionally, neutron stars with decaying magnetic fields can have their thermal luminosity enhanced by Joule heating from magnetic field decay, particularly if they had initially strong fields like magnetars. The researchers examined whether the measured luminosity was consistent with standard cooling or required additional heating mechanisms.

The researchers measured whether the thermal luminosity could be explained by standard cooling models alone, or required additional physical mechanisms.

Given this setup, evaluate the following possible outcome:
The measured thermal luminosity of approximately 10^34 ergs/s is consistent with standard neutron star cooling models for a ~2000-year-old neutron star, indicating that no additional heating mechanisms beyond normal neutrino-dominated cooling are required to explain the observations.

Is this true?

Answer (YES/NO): NO